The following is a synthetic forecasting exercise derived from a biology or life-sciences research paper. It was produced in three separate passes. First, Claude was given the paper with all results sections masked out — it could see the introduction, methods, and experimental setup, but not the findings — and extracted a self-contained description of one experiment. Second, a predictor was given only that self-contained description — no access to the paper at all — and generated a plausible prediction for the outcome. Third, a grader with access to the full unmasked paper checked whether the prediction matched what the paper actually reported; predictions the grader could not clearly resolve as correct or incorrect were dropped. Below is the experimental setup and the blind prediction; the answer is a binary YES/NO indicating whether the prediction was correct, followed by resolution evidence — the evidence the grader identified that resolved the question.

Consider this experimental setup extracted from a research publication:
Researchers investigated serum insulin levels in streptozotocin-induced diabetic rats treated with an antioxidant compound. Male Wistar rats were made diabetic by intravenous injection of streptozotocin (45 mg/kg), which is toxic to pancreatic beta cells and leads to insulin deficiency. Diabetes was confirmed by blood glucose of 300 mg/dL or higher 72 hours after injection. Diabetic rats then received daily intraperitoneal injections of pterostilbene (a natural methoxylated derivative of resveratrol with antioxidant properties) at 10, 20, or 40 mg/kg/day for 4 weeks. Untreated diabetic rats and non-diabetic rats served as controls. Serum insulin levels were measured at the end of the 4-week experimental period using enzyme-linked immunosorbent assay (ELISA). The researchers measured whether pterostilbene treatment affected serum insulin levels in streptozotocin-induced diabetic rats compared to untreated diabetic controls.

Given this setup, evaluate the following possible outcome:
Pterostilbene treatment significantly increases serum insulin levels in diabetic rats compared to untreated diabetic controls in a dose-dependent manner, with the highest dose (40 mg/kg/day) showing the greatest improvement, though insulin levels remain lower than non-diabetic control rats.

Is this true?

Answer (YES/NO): NO